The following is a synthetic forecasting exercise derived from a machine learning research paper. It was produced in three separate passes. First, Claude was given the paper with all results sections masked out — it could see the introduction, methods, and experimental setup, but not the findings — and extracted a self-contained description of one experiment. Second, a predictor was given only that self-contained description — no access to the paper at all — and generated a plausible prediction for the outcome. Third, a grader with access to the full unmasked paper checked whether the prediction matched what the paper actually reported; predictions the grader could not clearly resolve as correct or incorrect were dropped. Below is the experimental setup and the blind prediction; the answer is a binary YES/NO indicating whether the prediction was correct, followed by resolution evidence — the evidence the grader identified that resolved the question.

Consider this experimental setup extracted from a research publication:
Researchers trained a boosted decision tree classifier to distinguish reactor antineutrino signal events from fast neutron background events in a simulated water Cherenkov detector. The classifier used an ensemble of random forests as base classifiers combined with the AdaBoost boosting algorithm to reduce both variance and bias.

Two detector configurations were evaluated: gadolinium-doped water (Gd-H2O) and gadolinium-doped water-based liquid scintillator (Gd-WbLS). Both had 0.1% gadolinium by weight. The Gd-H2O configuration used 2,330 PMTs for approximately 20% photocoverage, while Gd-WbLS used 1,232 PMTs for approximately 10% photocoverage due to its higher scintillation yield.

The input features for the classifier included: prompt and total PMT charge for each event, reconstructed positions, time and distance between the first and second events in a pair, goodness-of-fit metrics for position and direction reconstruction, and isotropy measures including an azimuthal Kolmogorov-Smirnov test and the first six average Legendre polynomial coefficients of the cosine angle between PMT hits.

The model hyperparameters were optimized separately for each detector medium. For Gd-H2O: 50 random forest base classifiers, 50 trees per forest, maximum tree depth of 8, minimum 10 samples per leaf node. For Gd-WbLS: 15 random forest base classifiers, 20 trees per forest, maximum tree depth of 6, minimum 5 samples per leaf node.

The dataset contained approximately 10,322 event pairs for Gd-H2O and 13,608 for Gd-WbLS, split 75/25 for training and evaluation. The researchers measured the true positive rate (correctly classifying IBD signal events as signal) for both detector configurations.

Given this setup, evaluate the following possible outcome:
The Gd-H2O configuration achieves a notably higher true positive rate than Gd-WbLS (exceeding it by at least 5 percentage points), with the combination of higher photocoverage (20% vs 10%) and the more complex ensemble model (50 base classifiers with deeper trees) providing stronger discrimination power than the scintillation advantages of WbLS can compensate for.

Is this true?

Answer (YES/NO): NO